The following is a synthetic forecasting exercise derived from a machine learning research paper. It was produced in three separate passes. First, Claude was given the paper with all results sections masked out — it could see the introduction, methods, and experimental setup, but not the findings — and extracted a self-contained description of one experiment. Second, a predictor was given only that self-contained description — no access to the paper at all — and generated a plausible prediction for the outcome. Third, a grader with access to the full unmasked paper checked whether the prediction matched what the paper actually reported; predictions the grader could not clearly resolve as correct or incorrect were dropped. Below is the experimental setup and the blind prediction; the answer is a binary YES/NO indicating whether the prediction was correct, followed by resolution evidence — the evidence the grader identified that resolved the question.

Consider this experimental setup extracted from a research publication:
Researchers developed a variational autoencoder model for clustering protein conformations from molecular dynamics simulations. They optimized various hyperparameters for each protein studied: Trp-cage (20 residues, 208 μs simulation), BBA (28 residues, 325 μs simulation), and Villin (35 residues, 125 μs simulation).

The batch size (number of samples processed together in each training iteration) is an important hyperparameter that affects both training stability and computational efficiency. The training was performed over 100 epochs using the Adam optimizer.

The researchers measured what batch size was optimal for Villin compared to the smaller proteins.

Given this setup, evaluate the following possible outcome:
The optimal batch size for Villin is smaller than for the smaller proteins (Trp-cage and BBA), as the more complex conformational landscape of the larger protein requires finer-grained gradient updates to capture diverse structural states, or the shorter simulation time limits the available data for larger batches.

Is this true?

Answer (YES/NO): YES